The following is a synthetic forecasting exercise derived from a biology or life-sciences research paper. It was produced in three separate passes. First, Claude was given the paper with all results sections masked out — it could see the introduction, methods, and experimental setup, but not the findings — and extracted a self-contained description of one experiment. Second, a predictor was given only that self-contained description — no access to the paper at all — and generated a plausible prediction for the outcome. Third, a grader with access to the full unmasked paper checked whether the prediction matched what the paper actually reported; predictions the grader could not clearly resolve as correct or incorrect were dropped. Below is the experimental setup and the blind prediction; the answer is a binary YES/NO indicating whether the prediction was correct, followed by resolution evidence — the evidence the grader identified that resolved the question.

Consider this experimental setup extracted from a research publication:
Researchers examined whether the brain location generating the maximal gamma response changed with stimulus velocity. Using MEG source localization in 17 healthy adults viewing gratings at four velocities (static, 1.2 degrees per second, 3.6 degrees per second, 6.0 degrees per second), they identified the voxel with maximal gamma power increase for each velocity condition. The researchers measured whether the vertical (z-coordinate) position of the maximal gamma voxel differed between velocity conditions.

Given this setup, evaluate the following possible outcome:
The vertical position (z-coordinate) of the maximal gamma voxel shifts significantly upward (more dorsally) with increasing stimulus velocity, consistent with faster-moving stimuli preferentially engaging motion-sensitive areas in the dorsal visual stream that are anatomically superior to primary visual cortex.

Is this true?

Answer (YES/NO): NO